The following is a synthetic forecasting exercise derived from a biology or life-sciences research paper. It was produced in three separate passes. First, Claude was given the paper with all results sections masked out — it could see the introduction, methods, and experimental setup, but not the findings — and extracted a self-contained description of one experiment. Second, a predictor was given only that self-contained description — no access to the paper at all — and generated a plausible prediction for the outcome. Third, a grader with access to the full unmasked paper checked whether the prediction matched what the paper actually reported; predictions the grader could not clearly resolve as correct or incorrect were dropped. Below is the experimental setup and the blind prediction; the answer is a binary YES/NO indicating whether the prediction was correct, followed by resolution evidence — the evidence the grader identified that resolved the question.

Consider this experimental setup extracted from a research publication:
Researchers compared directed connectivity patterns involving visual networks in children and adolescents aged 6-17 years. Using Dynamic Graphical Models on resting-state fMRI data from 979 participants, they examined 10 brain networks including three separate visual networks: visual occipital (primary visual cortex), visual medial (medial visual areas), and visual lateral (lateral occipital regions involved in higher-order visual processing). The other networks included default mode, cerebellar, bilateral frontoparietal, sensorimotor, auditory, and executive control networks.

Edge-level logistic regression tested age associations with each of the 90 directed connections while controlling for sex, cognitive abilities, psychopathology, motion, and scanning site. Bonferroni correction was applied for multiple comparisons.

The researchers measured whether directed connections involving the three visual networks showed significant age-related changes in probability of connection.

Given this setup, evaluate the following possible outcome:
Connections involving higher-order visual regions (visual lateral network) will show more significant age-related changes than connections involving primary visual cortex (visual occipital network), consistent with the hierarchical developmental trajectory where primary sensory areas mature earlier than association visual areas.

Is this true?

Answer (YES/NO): NO